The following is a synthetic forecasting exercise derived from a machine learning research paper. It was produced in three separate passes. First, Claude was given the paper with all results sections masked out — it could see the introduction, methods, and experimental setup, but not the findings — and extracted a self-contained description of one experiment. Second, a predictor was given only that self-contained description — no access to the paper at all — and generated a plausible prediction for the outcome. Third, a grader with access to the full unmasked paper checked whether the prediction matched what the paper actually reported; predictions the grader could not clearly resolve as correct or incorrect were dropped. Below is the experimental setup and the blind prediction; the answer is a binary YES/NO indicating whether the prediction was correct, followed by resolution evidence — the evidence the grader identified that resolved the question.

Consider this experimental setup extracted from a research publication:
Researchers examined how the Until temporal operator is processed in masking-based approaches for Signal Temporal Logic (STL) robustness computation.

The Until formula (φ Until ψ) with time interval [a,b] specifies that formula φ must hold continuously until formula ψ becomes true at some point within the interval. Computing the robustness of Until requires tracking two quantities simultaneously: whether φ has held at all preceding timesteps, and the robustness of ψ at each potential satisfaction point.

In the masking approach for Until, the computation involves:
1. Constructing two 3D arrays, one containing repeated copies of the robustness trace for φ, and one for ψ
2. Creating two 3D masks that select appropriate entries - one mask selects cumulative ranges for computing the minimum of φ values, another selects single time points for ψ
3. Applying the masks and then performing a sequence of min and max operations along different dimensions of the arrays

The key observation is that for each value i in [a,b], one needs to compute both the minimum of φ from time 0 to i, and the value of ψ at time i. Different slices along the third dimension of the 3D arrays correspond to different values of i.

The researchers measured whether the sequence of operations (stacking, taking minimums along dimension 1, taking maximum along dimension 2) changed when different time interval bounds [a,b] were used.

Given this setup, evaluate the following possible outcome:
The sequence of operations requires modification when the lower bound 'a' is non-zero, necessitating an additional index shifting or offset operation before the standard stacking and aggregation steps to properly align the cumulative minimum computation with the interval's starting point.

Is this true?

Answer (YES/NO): NO